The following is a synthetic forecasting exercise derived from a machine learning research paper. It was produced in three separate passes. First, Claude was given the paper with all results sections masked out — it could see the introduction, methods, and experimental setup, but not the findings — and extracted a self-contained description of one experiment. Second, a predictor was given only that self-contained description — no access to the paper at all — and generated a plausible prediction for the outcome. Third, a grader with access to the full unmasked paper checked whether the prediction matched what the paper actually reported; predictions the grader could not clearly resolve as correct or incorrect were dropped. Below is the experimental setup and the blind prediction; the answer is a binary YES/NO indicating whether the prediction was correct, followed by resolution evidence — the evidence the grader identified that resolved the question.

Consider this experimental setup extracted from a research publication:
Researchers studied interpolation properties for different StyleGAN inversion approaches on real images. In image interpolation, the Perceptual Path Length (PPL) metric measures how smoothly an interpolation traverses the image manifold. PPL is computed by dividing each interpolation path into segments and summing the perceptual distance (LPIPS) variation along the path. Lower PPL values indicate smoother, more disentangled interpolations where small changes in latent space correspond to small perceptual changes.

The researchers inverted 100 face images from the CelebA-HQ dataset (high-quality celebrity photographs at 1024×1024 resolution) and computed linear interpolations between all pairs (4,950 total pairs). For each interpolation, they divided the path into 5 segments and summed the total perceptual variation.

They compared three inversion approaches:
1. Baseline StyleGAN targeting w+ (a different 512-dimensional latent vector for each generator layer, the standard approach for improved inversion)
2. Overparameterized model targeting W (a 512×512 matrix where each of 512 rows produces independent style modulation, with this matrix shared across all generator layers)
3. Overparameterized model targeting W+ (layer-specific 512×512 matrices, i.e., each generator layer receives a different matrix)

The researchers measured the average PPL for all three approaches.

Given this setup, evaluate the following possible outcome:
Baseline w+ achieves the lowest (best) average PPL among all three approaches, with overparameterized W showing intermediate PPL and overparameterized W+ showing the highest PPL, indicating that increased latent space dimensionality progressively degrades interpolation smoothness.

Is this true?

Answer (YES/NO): NO